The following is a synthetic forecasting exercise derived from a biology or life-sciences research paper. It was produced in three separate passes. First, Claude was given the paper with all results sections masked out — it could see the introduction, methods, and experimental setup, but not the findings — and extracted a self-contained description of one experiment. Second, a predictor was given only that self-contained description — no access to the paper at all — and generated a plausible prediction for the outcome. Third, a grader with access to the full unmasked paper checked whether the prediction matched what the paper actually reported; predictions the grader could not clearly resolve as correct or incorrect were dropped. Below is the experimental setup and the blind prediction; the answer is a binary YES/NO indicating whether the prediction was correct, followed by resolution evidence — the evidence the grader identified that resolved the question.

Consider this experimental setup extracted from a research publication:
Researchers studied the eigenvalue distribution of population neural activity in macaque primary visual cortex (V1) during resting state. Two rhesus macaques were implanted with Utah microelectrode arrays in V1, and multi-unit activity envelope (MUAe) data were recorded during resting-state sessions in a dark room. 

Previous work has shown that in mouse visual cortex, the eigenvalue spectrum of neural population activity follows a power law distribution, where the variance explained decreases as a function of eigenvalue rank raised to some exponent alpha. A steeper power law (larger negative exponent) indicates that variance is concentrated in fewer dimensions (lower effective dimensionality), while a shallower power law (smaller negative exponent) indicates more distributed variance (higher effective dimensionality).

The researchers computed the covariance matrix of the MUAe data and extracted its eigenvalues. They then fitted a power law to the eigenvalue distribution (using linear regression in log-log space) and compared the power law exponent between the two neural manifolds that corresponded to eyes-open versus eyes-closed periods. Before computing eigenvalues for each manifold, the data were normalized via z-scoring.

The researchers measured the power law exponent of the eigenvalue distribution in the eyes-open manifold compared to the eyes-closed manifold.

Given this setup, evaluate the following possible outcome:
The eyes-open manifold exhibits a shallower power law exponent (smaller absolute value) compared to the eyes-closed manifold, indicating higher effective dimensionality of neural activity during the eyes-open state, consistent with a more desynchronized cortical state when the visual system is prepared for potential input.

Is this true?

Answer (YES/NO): YES